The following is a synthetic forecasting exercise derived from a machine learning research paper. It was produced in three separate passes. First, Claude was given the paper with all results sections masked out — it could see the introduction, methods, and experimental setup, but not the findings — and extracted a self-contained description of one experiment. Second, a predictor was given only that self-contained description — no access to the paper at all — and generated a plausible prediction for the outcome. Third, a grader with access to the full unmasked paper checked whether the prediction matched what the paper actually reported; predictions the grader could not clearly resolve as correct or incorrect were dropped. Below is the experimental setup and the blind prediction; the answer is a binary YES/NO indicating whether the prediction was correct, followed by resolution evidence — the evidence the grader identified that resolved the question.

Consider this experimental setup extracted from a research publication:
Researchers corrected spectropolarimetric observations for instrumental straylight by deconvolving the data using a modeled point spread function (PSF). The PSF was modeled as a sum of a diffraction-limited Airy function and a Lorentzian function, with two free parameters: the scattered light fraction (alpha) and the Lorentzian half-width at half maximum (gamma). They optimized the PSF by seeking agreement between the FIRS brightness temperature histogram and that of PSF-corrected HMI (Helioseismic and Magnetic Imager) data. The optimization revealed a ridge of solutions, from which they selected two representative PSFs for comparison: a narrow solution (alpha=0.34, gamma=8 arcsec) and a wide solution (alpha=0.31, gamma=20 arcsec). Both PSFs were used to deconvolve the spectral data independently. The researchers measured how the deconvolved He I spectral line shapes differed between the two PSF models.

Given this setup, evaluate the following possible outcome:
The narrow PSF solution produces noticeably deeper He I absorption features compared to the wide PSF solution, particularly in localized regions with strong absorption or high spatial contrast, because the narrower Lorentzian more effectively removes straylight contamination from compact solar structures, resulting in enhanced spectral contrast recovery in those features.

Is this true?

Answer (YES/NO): NO